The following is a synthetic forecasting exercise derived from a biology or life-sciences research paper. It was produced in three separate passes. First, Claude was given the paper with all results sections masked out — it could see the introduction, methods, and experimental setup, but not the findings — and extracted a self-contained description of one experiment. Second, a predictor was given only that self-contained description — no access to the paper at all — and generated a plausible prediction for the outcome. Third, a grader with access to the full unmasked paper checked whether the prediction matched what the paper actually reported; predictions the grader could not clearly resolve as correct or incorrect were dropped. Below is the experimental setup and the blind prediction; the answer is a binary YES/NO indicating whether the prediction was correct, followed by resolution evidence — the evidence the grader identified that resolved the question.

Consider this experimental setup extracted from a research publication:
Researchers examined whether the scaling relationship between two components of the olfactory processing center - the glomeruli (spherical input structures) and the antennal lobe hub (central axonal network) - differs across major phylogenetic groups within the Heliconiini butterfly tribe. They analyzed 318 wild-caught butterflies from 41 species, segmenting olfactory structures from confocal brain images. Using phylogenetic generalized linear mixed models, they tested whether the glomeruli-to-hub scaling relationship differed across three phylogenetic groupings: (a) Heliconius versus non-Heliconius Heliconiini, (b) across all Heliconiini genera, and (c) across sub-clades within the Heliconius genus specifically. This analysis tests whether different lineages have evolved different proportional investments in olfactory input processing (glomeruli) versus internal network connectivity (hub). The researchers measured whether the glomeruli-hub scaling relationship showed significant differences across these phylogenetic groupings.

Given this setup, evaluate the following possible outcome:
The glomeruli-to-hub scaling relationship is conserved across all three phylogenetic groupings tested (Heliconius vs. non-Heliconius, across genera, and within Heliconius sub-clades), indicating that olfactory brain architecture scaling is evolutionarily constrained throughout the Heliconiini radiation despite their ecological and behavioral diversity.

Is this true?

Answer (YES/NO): YES